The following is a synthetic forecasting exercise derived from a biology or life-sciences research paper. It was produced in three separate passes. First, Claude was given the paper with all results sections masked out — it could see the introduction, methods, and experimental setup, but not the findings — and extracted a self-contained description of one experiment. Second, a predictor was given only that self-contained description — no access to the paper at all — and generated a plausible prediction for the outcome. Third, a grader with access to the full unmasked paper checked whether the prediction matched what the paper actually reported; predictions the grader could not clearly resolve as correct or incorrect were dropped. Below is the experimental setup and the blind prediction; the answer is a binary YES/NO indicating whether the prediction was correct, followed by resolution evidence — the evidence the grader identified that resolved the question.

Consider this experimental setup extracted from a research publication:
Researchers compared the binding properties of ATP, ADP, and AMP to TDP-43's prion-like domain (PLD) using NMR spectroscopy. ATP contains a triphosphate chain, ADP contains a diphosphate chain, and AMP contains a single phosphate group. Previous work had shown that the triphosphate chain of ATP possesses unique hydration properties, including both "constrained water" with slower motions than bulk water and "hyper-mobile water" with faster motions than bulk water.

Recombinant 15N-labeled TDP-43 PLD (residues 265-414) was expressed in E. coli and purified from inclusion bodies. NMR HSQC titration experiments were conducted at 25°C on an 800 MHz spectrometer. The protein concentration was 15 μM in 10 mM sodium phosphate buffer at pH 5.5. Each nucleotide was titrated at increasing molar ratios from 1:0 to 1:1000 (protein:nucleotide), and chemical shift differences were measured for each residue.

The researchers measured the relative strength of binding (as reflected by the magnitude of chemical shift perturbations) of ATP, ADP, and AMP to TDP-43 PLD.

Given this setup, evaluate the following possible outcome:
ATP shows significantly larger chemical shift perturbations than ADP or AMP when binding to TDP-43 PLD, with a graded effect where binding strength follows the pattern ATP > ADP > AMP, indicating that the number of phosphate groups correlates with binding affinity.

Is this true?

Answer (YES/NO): NO